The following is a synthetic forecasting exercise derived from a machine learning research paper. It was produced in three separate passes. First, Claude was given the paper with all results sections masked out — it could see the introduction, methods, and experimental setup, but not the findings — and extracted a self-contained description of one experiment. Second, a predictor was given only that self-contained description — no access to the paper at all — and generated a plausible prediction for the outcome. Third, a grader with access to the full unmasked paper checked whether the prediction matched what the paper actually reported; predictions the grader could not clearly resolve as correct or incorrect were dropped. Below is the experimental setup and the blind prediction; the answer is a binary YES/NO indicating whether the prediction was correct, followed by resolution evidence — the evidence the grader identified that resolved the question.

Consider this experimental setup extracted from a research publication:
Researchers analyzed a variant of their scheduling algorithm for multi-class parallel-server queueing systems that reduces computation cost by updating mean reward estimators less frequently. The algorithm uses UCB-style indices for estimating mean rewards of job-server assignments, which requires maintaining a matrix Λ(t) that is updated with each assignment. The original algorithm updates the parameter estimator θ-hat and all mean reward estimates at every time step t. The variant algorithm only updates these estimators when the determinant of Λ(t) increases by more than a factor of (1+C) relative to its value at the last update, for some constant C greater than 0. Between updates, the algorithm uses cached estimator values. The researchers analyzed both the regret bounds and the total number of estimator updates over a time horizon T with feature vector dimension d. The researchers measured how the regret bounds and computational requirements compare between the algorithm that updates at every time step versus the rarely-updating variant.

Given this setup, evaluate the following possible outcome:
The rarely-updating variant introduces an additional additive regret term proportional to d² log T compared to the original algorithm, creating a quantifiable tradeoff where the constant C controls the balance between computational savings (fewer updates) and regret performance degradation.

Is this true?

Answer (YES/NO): NO